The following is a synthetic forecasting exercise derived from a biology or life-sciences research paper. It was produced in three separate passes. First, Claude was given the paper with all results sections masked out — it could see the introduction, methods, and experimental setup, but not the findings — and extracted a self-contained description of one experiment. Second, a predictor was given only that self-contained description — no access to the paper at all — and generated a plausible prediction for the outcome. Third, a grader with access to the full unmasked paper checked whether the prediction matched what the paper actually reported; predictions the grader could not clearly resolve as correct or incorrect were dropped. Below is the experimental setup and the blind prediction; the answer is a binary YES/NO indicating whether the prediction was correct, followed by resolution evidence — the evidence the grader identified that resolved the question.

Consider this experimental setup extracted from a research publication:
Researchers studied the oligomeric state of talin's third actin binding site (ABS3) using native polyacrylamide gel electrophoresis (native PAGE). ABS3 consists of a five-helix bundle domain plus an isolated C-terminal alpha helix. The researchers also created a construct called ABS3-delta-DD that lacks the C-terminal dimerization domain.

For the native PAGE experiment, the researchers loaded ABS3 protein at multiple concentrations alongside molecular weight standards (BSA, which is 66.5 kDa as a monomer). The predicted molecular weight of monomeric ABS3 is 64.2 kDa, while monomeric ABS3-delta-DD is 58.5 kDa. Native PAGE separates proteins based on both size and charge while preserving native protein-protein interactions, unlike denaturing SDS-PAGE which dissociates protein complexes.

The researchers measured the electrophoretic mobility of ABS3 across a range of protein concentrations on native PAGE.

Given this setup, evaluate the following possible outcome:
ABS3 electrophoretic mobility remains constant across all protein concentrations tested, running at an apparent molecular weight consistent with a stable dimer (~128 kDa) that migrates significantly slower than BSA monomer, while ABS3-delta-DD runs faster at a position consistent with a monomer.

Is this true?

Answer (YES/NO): NO